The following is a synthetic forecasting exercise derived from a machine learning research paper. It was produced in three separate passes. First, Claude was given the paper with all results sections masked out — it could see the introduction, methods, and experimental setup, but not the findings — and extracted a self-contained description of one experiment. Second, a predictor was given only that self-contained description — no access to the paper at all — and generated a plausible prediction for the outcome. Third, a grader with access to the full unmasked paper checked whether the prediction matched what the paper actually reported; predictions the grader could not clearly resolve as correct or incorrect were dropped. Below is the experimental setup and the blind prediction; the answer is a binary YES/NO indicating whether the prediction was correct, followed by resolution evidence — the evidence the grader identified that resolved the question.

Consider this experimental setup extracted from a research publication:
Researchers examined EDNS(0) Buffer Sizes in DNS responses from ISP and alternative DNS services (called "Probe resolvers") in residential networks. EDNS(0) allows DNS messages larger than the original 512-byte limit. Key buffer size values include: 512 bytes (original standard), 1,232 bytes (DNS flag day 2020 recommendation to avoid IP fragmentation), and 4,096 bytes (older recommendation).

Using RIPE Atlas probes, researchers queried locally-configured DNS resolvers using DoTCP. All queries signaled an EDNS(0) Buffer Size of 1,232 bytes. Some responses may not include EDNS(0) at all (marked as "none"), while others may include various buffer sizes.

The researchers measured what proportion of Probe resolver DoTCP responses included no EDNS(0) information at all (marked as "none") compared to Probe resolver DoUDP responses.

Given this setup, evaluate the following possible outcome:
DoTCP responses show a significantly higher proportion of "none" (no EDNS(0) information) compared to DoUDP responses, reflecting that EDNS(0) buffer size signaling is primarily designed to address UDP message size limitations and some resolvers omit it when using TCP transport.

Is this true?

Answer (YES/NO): NO